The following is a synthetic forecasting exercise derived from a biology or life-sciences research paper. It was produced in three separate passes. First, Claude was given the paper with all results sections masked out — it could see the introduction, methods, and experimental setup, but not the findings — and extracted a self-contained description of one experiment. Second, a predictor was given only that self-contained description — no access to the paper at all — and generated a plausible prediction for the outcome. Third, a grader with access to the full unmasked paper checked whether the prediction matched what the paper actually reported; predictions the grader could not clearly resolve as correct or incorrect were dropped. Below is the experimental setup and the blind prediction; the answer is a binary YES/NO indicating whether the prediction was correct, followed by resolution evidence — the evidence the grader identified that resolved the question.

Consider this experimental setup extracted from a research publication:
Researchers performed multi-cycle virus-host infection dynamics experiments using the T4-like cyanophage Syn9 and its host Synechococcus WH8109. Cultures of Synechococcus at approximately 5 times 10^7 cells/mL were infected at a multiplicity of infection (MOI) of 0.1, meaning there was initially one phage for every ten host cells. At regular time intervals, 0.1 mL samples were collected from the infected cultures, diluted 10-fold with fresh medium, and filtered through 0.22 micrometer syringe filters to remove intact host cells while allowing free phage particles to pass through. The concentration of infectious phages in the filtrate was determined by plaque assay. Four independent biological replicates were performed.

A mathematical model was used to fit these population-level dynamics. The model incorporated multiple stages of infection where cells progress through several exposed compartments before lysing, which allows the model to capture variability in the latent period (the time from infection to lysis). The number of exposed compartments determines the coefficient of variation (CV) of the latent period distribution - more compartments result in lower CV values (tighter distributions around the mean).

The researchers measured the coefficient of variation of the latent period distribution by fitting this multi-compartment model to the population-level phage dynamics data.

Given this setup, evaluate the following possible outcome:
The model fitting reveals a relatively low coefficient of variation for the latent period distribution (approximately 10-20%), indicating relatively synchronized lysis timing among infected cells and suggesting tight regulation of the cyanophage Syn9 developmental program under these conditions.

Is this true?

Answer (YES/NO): YES